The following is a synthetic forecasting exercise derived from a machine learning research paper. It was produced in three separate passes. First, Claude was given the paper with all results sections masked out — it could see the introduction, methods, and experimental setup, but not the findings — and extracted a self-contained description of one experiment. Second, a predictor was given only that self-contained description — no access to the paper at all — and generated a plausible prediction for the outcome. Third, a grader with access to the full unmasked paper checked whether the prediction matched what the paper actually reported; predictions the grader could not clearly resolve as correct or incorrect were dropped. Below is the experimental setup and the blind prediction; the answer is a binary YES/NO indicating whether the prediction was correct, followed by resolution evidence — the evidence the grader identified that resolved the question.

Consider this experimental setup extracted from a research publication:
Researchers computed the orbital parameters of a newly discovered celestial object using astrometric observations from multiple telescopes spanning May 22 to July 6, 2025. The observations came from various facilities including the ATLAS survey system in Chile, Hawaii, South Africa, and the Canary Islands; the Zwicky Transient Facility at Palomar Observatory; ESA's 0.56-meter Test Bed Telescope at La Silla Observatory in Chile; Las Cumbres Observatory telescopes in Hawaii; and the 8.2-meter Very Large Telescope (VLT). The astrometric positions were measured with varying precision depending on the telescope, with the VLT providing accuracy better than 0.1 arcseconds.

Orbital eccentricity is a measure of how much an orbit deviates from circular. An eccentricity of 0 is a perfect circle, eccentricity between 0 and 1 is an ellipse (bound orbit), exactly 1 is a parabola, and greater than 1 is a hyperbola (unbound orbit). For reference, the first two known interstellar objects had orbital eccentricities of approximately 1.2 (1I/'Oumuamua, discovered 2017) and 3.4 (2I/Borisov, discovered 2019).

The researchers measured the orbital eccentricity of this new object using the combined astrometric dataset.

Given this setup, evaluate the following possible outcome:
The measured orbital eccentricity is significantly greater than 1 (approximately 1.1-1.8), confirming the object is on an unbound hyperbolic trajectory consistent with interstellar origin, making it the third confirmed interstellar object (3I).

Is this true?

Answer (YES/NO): NO